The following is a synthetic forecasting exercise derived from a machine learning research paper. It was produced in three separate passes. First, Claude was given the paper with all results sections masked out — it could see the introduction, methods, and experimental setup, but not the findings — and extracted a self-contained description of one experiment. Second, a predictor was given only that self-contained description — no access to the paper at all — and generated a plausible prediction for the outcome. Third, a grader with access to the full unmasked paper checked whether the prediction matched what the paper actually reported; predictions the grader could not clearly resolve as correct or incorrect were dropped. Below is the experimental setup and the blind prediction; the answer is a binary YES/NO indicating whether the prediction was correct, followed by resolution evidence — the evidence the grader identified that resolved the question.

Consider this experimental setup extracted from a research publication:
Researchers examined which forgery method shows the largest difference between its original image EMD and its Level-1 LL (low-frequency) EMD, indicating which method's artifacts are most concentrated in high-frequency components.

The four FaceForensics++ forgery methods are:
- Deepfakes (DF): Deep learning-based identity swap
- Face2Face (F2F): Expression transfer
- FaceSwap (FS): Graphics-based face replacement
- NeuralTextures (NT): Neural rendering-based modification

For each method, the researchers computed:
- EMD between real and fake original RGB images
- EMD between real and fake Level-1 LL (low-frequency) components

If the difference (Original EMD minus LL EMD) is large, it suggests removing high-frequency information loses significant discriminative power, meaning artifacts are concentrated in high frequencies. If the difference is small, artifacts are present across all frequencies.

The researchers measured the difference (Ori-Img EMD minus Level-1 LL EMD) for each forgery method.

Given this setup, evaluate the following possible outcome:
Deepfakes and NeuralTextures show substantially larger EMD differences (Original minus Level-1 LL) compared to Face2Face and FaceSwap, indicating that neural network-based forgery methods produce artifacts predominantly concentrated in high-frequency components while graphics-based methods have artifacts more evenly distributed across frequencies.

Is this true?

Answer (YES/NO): NO